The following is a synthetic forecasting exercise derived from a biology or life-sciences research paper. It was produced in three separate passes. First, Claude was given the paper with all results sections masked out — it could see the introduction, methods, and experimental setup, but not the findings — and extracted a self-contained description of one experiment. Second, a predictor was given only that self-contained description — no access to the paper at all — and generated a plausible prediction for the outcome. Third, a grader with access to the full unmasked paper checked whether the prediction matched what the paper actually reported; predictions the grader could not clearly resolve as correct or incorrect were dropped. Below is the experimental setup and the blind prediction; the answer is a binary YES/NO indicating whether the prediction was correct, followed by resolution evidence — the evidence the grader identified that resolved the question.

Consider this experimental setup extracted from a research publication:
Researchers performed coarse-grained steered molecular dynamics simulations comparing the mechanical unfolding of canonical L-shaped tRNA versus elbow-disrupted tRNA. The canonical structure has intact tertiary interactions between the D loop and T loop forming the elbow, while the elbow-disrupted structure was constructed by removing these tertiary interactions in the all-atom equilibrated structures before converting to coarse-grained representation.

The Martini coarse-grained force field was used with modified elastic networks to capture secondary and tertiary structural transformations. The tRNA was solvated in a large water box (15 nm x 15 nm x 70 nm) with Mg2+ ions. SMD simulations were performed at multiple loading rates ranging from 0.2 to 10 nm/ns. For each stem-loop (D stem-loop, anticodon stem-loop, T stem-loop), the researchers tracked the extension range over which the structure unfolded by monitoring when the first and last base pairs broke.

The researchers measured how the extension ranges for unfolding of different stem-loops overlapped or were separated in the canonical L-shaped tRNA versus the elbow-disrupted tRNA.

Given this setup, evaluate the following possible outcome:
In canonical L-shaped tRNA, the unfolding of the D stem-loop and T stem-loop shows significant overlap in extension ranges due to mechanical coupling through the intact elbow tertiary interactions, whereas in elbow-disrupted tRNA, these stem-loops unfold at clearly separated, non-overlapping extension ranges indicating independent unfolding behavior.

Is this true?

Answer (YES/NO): NO